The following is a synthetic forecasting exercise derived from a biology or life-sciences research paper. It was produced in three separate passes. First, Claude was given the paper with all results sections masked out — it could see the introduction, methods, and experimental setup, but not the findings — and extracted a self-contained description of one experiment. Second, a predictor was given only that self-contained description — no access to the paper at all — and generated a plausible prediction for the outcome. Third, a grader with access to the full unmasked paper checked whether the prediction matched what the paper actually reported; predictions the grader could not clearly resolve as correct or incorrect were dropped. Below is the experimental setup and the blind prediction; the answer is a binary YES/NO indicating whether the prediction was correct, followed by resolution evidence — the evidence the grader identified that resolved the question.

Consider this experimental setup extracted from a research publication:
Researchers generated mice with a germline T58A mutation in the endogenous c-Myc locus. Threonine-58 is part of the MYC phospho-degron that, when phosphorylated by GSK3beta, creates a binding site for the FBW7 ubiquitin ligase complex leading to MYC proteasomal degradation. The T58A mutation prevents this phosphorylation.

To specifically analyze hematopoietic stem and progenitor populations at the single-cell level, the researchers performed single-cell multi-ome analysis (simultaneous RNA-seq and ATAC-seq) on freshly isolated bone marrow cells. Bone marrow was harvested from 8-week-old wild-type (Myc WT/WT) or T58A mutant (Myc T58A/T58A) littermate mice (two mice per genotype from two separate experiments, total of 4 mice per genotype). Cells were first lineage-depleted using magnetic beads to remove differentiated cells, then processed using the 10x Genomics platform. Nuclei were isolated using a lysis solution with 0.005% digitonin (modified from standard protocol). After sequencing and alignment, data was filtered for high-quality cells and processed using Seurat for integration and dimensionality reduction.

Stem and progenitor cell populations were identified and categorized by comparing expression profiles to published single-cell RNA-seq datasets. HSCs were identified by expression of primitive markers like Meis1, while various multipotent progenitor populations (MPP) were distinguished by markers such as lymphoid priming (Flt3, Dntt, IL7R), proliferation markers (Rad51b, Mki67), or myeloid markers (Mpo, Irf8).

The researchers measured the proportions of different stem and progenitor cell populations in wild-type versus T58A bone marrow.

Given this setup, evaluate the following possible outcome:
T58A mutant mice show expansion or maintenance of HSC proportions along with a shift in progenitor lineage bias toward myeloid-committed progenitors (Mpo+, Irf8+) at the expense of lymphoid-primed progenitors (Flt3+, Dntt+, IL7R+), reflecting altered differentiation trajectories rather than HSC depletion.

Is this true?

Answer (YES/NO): NO